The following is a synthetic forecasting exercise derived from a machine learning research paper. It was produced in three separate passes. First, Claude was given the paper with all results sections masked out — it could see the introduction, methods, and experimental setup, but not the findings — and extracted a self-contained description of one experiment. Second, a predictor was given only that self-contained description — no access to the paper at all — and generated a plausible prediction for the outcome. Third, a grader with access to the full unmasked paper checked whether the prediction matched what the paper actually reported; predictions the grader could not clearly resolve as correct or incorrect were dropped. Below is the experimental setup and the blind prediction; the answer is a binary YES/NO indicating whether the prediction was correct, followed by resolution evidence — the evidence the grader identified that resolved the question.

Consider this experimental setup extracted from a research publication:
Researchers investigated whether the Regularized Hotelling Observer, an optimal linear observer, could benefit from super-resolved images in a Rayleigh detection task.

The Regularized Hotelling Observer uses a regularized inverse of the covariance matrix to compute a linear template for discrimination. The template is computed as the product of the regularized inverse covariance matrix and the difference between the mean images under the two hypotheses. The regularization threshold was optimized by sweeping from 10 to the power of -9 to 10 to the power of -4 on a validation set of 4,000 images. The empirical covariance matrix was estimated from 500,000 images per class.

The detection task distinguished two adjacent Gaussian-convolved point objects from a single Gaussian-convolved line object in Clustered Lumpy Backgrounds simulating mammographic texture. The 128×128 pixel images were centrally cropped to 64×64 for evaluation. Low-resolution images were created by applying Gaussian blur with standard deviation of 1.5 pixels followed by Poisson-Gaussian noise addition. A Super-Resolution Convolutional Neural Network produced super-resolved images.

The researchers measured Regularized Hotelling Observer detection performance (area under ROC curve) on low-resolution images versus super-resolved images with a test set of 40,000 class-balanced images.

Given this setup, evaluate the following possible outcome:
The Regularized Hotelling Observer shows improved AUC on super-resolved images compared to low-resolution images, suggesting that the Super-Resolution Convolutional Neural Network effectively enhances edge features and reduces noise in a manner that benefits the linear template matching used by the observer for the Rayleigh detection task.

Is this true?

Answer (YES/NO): NO